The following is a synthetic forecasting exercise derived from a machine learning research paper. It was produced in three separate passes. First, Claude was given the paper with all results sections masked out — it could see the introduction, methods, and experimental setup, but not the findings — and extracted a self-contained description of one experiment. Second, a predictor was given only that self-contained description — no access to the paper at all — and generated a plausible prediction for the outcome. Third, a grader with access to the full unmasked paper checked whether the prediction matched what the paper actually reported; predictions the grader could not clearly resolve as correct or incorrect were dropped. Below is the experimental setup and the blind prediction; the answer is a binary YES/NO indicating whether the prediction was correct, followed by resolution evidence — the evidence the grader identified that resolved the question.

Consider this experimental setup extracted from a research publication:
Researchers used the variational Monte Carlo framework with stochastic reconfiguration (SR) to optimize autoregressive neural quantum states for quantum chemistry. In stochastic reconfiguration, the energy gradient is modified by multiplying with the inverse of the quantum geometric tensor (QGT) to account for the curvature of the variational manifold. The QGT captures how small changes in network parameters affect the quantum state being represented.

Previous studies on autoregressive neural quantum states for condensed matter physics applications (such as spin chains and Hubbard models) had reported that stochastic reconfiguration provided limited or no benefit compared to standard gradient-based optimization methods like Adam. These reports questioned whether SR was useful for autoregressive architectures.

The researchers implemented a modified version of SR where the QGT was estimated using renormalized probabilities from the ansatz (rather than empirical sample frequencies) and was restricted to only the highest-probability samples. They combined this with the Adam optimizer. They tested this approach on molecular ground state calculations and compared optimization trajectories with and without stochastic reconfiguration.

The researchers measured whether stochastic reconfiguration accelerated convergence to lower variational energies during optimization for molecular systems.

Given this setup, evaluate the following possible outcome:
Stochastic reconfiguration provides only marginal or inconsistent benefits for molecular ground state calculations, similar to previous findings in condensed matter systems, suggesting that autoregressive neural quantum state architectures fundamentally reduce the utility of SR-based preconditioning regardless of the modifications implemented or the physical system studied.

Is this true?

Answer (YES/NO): NO